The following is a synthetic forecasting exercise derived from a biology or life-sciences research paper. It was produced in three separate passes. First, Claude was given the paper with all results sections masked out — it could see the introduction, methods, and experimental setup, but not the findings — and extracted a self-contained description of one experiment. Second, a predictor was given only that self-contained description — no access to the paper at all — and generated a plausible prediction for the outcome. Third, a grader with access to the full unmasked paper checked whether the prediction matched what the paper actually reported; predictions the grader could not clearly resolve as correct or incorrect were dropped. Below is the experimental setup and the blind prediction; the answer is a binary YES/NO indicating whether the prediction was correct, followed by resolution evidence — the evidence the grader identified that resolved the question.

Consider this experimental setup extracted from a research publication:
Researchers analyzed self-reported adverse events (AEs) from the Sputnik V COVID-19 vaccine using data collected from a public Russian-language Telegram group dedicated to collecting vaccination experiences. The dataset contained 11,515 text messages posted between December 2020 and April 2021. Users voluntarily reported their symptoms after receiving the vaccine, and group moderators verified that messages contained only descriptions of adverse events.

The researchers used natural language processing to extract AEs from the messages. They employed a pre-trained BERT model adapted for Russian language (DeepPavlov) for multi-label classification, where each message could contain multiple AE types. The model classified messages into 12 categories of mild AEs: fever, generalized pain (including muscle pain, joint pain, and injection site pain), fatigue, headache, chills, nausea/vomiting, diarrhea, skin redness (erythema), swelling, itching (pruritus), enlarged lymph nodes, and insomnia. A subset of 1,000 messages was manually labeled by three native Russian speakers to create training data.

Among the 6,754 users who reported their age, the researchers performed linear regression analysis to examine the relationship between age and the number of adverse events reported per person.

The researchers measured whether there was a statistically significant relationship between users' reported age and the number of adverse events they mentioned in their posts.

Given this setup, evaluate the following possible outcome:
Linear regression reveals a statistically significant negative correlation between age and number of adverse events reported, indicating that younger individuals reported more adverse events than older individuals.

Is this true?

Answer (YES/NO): YES